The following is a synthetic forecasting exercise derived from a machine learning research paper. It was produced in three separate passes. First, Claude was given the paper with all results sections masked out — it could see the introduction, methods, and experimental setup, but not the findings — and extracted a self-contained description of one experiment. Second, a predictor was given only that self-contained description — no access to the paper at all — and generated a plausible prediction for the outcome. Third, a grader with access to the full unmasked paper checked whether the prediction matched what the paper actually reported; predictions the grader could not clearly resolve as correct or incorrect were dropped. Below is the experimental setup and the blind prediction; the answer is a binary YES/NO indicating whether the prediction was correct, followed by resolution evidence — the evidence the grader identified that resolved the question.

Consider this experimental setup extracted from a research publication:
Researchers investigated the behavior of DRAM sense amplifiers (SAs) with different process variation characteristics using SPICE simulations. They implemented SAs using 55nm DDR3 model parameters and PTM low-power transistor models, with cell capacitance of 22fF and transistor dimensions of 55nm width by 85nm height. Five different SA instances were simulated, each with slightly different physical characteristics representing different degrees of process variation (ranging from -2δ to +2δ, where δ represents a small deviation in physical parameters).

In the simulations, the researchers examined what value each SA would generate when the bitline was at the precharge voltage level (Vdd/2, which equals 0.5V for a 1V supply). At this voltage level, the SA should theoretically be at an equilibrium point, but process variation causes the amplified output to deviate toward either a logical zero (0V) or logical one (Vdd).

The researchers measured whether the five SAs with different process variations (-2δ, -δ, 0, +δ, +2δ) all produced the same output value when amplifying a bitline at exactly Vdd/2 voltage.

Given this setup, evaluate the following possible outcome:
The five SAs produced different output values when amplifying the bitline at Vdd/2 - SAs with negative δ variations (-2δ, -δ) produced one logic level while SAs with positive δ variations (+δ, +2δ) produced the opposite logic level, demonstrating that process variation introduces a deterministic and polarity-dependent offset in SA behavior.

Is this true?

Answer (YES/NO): NO